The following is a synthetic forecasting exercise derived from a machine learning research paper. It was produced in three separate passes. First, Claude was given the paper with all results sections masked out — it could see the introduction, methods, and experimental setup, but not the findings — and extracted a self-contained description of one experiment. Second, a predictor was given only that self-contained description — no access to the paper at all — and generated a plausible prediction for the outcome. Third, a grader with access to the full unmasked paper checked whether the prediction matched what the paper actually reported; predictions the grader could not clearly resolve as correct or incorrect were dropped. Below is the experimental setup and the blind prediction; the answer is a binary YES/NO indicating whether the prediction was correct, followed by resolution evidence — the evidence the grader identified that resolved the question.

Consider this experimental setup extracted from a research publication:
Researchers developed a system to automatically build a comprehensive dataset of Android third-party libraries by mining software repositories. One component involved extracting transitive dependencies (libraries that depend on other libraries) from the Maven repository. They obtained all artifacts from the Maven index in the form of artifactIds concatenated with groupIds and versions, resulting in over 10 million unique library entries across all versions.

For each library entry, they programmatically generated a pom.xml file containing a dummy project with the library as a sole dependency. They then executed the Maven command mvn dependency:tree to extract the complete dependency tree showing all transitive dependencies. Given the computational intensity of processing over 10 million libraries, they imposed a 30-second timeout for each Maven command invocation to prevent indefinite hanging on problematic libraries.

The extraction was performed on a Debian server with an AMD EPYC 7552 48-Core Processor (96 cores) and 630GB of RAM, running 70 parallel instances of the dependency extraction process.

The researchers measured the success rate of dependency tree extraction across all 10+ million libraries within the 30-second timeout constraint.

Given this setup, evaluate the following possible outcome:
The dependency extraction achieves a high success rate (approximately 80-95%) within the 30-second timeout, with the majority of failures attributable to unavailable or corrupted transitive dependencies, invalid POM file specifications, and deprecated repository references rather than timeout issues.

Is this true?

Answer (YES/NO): YES